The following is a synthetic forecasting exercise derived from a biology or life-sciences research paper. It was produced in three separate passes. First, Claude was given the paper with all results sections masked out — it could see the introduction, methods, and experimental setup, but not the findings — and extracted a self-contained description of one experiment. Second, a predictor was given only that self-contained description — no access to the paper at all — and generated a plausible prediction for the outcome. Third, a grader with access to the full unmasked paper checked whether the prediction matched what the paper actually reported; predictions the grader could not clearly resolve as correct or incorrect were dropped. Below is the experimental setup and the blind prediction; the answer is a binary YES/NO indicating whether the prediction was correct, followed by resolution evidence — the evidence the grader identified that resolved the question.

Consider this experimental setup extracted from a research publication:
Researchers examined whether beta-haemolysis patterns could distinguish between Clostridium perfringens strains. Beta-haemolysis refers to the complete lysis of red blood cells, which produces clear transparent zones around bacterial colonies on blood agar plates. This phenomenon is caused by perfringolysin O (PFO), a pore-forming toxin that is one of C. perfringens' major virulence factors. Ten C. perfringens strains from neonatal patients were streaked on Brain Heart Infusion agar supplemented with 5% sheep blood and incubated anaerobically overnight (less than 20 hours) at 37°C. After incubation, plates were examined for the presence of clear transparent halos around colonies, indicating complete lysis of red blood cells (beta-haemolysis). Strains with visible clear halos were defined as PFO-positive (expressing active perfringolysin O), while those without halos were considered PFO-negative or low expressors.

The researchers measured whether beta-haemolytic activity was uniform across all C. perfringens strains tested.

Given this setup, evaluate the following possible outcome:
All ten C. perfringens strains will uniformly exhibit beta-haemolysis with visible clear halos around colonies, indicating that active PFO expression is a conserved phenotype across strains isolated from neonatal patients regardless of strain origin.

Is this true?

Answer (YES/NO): NO